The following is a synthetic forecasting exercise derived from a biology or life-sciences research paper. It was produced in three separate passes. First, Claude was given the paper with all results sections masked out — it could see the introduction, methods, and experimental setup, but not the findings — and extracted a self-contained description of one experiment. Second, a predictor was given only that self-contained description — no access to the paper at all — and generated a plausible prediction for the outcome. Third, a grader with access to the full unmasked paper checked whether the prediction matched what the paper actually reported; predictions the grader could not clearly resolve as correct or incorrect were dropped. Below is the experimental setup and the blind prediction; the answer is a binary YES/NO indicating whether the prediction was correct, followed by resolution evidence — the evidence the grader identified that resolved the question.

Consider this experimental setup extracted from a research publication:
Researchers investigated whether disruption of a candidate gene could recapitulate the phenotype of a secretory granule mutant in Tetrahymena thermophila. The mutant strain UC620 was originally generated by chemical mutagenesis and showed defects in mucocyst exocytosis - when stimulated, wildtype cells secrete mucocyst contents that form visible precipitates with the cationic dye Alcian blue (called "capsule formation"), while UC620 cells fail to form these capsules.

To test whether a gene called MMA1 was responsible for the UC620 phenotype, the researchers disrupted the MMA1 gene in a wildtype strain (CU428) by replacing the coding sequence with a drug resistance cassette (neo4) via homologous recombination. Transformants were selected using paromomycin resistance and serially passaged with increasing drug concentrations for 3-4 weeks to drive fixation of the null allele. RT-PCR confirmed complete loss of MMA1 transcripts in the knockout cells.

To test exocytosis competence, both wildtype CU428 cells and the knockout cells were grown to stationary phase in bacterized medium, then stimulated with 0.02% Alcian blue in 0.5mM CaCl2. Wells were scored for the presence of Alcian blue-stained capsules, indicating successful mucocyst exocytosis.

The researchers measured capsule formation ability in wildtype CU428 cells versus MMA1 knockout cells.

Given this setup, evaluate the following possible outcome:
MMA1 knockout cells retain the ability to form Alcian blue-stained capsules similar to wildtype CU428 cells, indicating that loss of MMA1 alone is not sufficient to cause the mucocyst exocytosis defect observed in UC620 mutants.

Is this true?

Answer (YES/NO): NO